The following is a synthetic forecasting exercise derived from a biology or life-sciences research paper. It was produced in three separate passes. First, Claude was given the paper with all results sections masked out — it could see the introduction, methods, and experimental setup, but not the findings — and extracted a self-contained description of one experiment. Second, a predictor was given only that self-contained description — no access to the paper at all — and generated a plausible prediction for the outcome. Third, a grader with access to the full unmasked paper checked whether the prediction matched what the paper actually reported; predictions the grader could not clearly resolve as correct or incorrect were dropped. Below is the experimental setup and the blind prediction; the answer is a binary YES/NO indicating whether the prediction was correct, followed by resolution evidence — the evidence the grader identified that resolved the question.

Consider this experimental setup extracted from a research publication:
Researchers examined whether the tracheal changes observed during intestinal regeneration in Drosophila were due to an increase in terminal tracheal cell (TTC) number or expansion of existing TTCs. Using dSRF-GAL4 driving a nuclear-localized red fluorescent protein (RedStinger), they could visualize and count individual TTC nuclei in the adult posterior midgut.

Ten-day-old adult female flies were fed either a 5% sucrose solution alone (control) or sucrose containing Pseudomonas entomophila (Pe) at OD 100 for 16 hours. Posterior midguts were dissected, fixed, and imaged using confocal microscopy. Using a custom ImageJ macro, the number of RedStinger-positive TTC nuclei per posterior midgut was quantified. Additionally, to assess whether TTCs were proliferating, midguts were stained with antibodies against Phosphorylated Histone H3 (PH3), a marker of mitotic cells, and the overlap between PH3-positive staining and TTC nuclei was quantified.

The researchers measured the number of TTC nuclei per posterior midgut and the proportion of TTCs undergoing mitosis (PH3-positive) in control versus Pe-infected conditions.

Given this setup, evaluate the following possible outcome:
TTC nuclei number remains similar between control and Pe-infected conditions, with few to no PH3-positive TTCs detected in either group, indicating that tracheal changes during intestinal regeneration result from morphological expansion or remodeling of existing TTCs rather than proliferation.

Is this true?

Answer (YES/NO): YES